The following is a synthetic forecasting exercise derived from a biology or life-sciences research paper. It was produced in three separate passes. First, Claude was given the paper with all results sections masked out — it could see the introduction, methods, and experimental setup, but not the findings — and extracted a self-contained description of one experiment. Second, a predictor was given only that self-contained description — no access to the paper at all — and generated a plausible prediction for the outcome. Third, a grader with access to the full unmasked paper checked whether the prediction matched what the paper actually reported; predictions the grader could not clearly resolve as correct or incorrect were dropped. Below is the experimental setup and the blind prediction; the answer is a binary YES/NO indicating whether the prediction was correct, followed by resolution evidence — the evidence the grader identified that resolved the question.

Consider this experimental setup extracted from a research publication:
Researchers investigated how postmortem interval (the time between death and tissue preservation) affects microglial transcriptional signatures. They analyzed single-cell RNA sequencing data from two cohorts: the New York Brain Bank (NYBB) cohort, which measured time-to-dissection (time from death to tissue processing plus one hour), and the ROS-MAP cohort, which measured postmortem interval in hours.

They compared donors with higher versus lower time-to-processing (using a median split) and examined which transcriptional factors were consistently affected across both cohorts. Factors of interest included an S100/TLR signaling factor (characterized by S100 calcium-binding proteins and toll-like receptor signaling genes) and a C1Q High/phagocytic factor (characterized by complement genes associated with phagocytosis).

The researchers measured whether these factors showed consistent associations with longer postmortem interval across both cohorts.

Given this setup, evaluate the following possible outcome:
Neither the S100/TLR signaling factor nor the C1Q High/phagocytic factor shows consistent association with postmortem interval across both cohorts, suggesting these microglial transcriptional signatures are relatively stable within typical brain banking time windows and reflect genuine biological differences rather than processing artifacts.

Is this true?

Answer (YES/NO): NO